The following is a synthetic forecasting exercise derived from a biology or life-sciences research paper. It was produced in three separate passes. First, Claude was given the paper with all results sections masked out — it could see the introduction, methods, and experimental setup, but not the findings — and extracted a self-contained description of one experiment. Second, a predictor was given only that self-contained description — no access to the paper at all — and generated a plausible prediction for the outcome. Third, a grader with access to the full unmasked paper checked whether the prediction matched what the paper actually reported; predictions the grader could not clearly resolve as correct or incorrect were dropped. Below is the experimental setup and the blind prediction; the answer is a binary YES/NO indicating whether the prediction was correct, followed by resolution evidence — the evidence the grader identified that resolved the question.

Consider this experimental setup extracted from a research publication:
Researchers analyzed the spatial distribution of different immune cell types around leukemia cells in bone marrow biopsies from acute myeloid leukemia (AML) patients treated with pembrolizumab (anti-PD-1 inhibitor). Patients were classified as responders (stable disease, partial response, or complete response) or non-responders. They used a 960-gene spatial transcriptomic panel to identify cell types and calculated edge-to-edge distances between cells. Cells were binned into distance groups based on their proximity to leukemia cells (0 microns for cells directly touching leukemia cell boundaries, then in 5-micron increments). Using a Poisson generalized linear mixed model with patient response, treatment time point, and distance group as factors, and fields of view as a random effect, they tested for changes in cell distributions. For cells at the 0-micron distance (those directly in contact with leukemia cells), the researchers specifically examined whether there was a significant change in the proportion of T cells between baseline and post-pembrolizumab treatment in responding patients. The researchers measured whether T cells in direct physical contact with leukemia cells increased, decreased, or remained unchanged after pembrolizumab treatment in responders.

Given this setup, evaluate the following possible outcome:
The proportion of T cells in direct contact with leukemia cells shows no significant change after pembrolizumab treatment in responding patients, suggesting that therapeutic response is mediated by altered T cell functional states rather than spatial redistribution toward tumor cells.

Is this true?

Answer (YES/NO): YES